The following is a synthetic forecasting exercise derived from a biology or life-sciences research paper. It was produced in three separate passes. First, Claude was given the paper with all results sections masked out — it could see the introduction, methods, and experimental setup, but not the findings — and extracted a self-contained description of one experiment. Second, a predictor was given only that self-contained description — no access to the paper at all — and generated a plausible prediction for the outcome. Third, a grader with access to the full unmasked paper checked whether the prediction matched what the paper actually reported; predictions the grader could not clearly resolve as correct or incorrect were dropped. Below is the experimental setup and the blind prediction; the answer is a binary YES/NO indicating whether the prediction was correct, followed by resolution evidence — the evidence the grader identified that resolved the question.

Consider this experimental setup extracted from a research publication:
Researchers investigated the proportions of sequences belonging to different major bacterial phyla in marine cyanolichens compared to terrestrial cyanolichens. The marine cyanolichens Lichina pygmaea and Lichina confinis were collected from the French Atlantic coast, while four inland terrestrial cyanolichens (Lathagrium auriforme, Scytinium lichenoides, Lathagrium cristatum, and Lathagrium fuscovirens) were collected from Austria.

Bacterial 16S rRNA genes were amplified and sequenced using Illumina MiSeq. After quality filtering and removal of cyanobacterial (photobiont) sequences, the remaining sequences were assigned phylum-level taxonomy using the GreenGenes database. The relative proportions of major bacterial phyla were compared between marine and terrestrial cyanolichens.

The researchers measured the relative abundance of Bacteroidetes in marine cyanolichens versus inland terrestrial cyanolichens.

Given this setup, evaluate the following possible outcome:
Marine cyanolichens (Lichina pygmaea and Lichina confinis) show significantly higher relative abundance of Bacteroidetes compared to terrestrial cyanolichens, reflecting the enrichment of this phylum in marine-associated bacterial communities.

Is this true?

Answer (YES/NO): YES